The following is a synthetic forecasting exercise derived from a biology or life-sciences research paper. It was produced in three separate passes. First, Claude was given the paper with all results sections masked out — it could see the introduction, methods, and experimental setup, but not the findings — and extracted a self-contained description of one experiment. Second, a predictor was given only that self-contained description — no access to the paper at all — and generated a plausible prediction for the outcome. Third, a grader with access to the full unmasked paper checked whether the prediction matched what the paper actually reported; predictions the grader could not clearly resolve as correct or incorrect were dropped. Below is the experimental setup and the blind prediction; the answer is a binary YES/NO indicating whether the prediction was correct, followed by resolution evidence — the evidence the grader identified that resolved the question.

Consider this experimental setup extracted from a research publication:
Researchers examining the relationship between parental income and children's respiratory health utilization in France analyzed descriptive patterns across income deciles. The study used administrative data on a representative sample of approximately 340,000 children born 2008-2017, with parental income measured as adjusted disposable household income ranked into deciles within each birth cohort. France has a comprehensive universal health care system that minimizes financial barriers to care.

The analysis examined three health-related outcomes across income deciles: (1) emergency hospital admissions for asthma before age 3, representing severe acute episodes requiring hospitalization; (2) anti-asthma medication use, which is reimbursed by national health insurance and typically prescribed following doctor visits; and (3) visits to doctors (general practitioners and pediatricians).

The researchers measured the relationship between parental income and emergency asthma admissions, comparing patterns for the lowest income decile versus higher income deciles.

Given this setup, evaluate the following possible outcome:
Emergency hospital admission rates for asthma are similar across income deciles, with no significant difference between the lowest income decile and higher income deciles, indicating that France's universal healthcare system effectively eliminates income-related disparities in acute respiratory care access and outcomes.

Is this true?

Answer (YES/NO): NO